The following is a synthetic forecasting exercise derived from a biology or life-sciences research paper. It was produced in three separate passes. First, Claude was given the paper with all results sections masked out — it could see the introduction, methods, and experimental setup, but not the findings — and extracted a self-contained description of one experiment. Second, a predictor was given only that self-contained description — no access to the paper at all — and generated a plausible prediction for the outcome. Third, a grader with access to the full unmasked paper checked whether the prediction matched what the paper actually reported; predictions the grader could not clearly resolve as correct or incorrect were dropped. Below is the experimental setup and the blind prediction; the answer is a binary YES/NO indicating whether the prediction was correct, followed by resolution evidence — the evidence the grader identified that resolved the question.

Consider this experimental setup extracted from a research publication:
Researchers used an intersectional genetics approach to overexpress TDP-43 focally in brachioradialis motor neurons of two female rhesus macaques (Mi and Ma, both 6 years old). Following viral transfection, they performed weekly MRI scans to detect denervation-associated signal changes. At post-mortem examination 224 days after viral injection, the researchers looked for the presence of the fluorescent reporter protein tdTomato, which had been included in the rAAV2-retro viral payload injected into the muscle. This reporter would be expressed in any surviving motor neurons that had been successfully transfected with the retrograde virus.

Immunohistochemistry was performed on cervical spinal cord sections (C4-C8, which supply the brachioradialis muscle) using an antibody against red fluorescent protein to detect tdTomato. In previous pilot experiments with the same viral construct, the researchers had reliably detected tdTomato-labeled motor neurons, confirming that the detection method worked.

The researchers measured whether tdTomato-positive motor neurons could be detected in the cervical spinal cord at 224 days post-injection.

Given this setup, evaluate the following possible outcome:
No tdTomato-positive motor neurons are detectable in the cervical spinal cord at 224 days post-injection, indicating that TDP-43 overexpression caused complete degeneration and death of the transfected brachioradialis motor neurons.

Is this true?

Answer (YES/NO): YES